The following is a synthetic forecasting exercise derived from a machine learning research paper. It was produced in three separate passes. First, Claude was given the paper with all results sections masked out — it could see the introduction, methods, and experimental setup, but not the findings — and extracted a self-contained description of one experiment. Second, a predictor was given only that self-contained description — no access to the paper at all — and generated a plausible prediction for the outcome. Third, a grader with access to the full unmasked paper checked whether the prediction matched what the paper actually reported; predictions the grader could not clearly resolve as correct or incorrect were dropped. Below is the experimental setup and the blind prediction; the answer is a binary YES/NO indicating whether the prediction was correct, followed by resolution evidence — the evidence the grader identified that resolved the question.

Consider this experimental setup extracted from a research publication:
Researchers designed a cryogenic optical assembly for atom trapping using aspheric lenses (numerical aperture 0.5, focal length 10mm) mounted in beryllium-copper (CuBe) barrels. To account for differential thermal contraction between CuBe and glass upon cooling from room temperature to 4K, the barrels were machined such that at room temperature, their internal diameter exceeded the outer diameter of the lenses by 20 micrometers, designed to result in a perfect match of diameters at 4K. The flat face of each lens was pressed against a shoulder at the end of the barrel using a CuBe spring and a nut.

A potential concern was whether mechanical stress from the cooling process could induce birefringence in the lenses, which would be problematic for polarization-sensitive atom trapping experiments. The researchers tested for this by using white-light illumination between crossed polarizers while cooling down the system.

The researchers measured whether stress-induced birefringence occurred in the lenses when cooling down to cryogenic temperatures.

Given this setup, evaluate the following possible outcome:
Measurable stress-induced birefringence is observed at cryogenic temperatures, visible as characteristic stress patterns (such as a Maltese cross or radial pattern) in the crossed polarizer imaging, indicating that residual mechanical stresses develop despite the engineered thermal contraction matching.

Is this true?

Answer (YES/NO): NO